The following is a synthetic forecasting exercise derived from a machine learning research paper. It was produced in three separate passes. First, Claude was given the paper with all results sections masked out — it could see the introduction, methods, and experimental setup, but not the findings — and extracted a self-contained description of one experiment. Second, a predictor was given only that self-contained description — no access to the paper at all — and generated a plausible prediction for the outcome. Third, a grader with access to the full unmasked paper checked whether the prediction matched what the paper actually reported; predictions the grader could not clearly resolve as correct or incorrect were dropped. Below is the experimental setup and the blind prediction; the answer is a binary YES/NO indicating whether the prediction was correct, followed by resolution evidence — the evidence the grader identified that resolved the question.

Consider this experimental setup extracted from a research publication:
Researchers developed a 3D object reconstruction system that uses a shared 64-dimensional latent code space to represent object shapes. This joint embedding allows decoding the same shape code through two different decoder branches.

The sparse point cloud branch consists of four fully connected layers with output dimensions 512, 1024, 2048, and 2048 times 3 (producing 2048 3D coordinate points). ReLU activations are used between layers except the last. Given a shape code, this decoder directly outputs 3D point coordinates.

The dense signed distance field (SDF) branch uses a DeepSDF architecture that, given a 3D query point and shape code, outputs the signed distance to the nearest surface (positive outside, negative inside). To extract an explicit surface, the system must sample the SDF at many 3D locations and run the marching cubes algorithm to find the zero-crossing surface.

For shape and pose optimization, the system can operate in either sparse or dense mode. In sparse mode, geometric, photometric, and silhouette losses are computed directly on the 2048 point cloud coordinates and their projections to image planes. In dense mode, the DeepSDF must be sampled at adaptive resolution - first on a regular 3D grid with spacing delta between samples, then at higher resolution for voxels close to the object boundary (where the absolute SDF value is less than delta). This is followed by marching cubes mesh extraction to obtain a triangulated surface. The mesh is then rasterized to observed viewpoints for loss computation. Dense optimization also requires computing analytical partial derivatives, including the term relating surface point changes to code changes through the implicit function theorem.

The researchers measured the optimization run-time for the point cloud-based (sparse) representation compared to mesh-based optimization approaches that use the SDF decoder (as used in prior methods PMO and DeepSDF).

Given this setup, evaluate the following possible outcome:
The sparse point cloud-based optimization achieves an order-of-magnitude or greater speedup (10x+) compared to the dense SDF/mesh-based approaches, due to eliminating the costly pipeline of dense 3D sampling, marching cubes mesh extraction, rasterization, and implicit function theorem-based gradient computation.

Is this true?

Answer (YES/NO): YES